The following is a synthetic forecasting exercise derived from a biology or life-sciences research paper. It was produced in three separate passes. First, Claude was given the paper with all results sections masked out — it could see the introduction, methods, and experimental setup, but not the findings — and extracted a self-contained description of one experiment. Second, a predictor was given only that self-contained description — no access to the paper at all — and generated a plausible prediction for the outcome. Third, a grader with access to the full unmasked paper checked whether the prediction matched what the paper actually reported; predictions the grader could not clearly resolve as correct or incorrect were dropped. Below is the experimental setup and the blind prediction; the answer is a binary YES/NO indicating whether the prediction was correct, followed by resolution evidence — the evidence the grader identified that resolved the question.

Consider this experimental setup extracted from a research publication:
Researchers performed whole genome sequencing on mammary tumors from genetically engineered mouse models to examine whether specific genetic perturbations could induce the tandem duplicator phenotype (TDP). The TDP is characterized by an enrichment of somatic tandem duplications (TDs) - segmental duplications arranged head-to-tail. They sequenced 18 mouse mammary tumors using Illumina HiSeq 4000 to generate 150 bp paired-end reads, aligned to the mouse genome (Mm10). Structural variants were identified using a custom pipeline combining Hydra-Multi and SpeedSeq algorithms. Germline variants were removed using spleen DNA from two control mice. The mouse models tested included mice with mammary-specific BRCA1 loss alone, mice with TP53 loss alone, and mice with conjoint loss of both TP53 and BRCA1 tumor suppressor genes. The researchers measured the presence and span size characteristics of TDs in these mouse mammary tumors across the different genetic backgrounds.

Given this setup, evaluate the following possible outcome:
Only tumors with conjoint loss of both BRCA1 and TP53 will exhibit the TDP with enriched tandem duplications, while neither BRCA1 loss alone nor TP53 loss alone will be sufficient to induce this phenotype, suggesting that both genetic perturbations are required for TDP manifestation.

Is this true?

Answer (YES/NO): YES